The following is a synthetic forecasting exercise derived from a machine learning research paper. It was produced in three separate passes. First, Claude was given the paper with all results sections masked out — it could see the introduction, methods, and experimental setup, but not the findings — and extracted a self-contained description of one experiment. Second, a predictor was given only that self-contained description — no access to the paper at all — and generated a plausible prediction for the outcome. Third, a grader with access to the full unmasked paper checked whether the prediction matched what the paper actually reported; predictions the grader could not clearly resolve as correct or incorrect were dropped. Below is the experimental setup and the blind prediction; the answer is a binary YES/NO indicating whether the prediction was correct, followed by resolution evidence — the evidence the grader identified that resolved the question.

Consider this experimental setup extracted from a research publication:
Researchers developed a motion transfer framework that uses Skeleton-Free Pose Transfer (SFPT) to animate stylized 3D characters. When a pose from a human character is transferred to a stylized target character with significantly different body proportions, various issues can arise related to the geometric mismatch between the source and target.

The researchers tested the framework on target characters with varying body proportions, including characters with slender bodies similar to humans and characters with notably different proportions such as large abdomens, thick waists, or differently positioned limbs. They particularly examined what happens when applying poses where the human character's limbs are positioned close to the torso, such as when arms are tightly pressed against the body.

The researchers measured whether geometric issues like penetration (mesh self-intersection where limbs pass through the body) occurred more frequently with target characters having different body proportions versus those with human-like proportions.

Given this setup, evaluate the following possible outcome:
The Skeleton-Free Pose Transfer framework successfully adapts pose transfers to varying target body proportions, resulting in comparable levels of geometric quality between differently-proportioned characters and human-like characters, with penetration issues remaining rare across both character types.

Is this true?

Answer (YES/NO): NO